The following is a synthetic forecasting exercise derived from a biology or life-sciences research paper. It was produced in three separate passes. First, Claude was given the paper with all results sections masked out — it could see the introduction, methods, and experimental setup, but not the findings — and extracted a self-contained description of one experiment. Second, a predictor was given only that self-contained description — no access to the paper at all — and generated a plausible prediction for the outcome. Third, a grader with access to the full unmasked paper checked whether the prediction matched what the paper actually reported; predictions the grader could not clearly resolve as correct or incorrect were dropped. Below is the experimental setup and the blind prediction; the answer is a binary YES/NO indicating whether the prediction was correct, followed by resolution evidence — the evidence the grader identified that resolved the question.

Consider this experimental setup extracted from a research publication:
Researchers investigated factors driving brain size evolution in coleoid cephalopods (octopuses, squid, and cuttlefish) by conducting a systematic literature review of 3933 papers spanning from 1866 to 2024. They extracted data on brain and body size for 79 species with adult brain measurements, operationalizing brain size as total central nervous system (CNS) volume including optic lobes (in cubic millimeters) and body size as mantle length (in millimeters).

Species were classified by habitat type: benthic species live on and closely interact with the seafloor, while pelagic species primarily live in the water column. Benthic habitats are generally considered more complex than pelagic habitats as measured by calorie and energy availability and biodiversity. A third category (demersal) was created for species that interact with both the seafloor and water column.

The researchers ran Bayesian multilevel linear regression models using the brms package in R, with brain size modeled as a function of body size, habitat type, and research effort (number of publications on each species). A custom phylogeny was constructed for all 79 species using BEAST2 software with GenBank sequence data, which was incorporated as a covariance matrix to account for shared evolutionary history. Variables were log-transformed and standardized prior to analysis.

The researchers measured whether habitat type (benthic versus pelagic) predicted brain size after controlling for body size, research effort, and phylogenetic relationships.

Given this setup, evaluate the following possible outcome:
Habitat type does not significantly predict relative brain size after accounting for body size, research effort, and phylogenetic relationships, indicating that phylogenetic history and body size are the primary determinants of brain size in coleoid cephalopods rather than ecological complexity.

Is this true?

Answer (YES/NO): NO